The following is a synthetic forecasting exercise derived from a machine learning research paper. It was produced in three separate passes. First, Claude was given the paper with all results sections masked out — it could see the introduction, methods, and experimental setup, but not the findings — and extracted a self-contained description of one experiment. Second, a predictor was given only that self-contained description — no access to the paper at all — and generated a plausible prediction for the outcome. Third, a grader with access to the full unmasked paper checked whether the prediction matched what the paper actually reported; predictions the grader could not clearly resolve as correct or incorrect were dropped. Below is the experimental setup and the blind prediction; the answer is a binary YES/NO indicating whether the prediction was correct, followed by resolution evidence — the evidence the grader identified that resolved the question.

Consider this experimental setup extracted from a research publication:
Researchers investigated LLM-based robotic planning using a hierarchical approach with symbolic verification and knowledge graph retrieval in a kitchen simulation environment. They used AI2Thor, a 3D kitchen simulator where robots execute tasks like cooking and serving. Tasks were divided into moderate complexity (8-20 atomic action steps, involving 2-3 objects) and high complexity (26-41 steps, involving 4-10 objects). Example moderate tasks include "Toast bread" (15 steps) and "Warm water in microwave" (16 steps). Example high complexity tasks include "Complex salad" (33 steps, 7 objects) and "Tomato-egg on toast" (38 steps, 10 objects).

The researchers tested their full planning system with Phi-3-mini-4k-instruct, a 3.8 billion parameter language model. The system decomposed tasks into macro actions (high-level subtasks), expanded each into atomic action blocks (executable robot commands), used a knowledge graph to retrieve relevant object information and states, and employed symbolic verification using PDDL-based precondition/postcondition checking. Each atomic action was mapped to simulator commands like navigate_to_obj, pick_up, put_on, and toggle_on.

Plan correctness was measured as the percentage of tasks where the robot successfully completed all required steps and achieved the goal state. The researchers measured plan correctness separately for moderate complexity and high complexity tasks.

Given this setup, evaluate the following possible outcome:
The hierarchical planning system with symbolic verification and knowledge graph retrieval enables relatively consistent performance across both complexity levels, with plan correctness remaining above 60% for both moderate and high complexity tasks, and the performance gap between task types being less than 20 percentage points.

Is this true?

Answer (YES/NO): NO